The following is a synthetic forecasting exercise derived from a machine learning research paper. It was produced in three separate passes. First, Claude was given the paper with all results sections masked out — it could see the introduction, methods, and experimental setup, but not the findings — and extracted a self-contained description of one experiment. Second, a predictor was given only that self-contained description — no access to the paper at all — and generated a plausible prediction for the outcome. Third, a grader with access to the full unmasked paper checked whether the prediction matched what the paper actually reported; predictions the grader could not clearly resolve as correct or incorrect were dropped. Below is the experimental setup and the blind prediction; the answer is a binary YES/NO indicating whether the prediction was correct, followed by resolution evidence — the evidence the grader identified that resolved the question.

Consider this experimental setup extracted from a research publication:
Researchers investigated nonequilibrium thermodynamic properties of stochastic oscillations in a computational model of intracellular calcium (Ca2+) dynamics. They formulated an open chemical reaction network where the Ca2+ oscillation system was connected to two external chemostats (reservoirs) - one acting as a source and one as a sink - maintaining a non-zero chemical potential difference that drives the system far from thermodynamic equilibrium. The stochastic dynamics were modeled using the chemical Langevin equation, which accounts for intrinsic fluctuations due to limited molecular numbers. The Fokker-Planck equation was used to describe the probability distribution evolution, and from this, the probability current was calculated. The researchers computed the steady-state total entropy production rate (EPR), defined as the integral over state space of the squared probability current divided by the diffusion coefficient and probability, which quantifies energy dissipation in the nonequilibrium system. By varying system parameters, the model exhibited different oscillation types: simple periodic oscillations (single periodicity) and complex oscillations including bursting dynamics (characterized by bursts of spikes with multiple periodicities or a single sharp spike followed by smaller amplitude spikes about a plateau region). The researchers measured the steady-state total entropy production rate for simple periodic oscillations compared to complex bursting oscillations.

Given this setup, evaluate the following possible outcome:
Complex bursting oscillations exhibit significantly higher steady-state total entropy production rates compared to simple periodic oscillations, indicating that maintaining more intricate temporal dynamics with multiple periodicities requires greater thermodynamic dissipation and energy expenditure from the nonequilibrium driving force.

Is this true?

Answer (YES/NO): YES